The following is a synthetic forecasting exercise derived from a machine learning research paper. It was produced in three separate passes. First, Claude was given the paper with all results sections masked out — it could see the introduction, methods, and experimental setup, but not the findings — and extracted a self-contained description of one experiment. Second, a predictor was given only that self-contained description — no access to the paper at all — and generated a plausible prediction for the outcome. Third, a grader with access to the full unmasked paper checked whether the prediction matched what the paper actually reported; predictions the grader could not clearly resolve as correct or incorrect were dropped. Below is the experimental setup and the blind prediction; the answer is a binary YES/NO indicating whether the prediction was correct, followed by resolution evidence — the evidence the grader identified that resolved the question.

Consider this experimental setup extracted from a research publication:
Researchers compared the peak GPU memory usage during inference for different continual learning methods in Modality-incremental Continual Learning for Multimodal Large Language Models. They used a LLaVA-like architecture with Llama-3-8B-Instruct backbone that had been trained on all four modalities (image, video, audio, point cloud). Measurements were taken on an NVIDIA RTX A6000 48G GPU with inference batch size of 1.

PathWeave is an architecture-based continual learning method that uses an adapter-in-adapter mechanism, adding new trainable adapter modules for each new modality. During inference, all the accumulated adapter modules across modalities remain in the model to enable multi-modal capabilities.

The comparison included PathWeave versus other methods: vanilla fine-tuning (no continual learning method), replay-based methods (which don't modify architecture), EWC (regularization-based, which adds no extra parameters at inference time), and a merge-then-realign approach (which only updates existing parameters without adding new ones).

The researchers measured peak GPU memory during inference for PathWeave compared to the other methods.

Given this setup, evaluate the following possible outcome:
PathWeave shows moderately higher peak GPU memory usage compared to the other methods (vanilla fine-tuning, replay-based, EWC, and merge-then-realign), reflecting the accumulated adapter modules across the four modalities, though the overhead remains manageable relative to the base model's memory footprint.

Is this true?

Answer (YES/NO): YES